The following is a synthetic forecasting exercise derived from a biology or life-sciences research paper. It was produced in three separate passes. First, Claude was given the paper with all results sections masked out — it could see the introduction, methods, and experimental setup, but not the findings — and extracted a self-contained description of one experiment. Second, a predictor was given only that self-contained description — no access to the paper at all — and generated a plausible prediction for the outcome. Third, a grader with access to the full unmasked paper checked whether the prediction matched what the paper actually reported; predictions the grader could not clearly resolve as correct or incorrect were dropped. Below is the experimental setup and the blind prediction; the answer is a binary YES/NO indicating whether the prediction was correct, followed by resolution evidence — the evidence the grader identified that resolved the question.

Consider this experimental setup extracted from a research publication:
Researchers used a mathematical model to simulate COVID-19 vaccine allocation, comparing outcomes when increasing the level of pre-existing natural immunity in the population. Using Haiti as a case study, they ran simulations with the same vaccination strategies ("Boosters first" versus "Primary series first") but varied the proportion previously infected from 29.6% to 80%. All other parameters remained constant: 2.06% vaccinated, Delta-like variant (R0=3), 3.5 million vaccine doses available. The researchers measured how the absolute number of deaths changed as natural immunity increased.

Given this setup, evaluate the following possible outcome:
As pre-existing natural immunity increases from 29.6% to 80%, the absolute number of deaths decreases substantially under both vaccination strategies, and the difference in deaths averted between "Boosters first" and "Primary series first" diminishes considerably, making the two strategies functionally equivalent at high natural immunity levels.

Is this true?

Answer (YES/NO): NO